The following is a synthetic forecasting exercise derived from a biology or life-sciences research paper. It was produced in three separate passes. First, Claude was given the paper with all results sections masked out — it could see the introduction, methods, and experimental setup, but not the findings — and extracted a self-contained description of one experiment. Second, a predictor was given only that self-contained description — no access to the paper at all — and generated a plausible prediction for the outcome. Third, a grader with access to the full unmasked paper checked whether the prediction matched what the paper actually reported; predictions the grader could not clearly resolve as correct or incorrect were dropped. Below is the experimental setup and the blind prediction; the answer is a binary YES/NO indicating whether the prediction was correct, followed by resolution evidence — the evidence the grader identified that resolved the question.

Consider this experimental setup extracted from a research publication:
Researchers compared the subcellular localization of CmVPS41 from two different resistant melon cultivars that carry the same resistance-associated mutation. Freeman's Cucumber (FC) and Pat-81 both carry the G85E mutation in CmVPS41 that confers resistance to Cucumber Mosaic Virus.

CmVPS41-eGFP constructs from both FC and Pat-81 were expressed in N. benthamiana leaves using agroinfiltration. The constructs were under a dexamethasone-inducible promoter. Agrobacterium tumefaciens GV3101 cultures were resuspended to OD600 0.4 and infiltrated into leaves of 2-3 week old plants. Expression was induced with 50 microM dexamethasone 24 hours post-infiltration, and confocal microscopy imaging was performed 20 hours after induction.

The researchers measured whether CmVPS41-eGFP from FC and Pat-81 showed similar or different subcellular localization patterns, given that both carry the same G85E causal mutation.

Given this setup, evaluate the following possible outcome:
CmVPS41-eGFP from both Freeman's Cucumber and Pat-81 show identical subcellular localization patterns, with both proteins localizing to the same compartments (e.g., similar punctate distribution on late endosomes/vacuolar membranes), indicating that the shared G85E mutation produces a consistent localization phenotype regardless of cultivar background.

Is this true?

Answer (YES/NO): YES